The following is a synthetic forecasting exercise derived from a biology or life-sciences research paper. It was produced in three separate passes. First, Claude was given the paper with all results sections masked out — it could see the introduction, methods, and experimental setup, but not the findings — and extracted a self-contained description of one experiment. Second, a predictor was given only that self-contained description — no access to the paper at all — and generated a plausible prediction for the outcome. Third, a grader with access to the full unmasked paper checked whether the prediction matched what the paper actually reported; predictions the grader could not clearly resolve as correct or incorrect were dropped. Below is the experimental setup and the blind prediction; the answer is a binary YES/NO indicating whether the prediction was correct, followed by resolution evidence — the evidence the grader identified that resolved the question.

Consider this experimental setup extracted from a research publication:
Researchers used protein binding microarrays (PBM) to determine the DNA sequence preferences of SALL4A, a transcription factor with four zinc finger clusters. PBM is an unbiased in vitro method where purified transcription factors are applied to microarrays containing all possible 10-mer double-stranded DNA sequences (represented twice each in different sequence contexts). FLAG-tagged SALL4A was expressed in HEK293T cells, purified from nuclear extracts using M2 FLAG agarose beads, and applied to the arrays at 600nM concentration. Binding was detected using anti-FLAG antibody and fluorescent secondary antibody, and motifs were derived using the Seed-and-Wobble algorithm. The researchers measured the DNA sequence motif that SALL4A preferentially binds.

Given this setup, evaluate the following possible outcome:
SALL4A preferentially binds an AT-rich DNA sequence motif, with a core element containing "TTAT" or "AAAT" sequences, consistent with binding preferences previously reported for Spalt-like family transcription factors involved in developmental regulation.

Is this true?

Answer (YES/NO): NO